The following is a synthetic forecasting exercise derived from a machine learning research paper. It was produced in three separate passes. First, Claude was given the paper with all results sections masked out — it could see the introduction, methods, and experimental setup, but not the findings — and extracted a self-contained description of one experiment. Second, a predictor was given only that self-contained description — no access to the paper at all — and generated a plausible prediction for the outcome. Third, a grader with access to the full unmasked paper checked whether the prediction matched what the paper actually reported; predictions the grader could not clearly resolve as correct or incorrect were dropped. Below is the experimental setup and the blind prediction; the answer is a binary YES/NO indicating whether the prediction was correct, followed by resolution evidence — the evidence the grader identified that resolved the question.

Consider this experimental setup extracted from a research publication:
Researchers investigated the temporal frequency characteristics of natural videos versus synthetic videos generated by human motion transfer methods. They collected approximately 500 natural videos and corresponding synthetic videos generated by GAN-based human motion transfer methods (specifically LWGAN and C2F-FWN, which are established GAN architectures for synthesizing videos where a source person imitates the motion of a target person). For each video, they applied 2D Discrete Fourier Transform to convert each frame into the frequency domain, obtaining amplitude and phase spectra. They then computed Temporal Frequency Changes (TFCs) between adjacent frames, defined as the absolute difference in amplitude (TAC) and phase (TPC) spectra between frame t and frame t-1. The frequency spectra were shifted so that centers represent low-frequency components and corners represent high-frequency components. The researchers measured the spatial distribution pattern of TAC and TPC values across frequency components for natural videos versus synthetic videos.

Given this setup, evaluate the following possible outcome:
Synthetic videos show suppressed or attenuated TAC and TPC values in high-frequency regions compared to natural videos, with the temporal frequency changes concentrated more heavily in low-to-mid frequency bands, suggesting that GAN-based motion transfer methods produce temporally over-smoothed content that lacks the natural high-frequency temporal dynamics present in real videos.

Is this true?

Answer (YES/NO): NO